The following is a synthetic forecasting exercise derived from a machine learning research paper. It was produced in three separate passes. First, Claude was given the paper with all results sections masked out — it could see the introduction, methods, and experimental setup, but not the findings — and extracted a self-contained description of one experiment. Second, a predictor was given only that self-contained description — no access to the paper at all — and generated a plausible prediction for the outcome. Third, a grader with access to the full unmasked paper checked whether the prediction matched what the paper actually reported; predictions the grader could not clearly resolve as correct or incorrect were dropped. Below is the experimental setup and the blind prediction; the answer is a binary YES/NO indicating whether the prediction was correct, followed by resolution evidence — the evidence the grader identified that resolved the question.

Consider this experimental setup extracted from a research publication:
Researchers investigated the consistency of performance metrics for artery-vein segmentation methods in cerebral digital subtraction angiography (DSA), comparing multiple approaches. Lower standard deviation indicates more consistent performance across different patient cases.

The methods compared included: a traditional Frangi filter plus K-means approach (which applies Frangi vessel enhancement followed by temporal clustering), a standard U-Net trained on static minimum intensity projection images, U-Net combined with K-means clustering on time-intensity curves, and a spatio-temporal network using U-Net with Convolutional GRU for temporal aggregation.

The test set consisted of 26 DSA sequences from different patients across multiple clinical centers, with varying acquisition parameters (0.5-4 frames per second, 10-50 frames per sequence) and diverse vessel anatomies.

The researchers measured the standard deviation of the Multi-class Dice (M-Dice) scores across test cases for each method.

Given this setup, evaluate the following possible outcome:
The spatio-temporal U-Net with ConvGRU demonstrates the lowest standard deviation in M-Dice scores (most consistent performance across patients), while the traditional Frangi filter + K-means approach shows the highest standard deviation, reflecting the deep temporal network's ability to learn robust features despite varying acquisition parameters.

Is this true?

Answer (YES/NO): NO